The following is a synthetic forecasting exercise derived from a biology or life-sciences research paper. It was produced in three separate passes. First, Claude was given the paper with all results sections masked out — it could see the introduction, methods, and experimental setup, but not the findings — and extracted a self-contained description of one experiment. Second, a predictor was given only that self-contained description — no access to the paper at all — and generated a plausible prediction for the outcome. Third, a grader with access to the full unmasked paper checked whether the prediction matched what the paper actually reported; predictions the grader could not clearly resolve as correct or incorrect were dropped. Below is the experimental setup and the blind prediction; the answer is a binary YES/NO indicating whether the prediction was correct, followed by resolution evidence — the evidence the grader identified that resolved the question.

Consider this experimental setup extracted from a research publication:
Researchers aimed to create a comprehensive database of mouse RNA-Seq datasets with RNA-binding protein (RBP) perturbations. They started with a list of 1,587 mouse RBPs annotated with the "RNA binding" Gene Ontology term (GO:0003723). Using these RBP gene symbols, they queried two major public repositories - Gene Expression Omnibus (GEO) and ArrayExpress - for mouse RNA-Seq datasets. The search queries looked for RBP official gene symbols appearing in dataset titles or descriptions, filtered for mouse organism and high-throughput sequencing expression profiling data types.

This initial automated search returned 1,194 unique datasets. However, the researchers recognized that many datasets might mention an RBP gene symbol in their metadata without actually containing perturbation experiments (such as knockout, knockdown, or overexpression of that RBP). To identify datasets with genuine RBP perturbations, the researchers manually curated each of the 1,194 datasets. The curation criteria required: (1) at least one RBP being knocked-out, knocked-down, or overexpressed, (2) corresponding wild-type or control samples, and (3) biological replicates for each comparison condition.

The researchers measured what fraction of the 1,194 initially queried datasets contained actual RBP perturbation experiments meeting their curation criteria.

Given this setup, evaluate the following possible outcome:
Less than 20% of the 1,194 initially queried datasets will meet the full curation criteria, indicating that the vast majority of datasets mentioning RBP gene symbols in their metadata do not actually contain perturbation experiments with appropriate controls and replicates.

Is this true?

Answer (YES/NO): NO